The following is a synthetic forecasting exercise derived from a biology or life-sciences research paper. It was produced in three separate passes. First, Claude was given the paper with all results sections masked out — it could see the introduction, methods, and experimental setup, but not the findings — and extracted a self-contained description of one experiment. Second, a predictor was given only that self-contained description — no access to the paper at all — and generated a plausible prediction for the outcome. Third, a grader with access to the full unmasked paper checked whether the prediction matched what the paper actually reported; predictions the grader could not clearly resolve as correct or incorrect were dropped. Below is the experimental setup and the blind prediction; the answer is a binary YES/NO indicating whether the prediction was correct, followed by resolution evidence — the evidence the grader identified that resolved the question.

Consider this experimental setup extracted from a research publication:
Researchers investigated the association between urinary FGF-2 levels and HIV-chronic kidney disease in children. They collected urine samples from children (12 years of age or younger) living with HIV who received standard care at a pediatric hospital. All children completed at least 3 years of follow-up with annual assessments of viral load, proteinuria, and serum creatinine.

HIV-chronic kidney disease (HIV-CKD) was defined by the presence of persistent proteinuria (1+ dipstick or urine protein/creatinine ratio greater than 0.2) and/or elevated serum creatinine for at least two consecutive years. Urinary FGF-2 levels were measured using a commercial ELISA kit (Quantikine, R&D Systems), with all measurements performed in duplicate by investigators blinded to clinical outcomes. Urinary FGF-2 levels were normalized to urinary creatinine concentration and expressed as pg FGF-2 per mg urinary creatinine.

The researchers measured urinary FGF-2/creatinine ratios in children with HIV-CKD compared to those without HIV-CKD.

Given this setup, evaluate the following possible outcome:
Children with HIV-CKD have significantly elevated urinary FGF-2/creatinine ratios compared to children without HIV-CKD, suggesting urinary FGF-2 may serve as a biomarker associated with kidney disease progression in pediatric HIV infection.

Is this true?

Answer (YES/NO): YES